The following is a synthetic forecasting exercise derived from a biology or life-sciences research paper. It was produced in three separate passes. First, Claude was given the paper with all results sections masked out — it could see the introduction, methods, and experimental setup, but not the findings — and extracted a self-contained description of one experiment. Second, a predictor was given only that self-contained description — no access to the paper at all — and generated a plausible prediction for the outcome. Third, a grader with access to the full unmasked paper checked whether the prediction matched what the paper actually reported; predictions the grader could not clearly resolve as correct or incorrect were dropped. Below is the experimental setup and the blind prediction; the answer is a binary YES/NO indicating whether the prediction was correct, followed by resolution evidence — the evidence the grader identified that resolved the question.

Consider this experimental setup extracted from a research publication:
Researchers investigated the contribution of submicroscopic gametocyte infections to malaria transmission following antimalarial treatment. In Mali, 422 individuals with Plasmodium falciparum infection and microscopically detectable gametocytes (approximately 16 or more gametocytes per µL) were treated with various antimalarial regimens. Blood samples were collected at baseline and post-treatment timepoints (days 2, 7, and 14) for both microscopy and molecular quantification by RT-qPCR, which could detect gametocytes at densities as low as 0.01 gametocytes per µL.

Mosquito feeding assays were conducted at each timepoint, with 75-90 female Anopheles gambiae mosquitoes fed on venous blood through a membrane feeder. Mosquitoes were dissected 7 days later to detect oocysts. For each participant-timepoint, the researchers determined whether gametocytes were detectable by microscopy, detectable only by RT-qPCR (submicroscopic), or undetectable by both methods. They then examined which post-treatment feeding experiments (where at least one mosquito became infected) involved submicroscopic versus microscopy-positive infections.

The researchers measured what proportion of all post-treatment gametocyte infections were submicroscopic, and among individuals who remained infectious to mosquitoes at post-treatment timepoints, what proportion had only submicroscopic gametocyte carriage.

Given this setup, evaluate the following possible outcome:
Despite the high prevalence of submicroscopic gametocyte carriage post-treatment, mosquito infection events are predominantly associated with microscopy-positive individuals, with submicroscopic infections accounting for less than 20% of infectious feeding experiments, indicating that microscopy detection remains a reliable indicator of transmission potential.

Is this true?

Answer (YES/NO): YES